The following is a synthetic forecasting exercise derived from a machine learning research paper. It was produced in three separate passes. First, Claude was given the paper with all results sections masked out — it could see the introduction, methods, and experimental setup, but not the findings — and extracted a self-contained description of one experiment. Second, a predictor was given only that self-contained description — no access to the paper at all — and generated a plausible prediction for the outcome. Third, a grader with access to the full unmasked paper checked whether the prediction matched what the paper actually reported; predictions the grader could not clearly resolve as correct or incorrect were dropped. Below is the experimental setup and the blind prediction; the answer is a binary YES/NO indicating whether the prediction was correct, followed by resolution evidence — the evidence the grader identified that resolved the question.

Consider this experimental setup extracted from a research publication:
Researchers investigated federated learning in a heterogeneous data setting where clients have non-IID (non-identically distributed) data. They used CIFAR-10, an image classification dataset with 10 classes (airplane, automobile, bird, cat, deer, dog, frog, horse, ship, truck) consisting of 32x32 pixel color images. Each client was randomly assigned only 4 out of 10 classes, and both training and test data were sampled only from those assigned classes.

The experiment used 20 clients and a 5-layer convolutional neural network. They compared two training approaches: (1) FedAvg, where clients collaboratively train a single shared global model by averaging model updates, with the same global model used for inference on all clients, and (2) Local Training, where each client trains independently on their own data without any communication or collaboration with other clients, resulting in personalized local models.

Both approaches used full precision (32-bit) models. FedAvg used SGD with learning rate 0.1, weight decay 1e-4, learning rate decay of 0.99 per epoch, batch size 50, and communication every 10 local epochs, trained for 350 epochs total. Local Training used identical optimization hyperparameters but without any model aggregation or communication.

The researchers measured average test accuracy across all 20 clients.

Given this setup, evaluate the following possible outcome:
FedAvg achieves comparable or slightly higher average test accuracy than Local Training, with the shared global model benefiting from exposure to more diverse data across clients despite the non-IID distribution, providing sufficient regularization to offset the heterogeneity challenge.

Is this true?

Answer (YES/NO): NO